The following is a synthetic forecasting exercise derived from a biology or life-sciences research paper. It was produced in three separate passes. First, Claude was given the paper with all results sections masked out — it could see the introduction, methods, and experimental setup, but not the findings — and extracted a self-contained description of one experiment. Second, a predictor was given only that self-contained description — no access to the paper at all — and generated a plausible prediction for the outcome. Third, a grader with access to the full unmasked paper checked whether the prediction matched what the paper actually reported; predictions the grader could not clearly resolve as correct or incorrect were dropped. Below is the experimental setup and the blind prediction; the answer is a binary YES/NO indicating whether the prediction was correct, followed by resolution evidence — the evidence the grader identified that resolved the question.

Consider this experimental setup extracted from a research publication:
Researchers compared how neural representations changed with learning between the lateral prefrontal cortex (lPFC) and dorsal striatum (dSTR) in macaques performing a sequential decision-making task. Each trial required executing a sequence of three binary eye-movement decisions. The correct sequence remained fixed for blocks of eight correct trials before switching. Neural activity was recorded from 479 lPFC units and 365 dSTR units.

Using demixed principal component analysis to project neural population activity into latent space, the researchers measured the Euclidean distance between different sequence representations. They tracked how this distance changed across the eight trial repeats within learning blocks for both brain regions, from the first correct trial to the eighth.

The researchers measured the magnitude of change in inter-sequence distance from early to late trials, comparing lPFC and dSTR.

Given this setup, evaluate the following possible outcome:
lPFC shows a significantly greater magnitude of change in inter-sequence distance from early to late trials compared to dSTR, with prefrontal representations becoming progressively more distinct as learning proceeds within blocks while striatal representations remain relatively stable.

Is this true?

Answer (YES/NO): NO